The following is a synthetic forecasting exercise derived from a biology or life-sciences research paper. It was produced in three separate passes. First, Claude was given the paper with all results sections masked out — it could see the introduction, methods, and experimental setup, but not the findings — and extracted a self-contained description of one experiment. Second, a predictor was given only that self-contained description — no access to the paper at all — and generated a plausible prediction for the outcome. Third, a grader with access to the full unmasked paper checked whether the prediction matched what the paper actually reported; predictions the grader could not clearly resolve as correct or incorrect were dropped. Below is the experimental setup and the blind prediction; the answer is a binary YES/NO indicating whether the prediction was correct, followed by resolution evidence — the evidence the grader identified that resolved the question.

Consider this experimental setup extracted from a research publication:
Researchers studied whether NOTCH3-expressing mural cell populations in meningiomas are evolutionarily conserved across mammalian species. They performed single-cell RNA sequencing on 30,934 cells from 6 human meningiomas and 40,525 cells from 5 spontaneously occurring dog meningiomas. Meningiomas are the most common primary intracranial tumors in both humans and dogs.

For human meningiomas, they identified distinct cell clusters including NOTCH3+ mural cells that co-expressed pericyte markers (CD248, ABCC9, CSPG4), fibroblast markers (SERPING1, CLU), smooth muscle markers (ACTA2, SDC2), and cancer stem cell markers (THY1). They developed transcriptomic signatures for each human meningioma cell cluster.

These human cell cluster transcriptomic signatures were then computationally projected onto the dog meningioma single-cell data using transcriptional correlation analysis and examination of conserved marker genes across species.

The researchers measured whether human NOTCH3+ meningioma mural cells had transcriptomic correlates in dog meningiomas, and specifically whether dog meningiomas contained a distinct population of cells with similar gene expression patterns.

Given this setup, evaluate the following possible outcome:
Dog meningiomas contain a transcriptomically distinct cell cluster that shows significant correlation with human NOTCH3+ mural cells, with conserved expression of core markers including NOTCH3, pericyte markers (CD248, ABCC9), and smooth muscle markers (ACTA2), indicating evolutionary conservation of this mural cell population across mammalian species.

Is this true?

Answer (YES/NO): YES